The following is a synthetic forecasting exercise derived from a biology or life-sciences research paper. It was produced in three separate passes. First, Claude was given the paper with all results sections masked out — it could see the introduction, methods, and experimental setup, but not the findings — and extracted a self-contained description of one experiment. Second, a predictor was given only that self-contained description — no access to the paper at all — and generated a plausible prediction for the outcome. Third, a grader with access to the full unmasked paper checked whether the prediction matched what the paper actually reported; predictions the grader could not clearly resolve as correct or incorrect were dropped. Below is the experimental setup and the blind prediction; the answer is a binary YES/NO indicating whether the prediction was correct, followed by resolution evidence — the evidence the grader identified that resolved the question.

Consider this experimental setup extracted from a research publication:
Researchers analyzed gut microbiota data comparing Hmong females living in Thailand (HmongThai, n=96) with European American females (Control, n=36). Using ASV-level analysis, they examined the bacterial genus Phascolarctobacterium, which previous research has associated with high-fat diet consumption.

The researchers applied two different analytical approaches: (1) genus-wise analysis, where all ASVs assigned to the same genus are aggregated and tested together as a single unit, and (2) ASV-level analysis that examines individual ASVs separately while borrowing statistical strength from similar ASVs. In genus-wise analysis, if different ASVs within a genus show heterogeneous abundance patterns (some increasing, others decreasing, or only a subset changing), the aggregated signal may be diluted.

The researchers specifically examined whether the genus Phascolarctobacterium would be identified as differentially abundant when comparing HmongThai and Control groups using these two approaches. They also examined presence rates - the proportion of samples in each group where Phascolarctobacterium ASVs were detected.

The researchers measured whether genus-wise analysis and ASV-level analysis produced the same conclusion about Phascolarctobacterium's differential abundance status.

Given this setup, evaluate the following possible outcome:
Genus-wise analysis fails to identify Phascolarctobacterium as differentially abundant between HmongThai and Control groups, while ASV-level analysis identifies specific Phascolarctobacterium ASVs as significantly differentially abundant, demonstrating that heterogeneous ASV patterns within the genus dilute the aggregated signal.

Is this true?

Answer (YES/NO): YES